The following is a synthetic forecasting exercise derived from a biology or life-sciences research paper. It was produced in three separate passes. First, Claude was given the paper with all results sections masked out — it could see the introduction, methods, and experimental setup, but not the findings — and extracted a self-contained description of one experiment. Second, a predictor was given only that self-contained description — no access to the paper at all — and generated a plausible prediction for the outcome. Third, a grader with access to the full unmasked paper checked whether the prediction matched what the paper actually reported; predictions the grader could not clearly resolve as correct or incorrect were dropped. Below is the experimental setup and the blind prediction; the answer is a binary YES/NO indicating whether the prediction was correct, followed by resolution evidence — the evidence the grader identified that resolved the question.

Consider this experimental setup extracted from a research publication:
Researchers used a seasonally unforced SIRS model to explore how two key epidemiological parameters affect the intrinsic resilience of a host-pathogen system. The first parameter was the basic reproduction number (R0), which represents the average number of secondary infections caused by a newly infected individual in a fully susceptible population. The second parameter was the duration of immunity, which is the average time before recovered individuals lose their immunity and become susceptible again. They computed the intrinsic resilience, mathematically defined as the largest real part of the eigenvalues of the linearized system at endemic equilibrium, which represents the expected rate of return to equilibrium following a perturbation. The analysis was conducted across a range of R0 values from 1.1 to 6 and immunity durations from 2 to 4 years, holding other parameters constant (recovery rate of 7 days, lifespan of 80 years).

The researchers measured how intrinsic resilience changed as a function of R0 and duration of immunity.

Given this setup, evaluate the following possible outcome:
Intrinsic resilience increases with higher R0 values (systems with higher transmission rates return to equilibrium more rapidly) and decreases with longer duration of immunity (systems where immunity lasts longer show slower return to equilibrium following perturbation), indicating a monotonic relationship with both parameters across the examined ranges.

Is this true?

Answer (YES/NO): YES